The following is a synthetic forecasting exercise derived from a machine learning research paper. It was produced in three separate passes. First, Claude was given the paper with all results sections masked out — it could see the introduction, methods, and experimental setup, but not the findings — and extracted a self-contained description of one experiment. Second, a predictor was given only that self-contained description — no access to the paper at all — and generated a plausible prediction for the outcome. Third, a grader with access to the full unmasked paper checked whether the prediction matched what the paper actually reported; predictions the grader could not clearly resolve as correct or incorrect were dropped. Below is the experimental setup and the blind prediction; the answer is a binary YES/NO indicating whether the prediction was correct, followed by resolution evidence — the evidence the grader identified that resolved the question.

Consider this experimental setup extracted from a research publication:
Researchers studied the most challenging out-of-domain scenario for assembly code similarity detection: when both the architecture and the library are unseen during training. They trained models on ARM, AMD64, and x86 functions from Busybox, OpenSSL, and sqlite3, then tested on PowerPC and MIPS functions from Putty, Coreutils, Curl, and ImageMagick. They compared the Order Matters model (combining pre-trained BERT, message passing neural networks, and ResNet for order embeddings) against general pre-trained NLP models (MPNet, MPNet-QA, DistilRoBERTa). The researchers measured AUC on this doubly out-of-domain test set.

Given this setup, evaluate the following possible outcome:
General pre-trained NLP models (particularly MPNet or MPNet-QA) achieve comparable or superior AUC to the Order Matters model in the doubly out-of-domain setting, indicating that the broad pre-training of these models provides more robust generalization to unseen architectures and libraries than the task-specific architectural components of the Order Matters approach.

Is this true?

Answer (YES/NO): YES